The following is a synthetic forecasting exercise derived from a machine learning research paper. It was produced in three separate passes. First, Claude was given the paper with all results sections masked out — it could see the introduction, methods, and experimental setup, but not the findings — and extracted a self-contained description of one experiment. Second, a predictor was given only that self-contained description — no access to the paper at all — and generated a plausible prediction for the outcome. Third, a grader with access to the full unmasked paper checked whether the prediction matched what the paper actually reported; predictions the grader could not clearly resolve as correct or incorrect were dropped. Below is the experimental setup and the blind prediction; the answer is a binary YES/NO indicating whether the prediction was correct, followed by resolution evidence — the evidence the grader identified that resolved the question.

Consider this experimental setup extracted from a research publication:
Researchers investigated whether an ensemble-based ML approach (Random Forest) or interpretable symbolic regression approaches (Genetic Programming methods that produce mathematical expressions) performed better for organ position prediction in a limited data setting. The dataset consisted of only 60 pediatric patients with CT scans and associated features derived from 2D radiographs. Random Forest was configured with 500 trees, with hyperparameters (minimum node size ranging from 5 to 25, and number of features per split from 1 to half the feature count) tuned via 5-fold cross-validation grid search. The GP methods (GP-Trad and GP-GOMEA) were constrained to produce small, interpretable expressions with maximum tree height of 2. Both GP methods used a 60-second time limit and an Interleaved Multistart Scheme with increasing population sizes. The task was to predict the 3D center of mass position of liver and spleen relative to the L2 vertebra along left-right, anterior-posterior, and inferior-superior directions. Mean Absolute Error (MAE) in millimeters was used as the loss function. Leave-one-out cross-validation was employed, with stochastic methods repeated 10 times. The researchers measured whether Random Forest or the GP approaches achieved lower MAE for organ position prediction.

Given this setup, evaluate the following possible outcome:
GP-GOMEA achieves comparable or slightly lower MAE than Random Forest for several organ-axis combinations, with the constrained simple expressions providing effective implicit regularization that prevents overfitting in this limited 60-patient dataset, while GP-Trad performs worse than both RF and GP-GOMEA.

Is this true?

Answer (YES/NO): NO